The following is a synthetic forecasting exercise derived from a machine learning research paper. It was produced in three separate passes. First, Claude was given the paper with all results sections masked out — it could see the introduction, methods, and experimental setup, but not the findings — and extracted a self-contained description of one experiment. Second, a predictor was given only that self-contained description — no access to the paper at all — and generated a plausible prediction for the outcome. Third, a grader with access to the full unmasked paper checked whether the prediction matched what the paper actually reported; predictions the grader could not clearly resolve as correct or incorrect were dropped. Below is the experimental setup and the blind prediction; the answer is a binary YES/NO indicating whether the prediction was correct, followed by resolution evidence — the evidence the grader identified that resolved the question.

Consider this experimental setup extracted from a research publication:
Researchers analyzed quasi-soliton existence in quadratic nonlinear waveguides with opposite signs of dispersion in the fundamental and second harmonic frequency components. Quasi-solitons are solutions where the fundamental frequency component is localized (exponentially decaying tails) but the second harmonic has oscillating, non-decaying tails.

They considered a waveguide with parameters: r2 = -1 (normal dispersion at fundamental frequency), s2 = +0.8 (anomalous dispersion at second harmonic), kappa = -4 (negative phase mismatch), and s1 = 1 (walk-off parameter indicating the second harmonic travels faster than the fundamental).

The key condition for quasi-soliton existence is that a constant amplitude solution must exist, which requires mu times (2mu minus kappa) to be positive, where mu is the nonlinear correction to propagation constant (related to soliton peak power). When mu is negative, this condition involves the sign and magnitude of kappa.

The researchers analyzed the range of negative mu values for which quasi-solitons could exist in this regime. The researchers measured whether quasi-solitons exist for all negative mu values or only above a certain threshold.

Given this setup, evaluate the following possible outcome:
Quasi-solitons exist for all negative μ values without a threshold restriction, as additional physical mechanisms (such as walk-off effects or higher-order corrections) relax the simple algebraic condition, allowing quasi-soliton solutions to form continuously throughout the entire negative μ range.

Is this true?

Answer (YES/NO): NO